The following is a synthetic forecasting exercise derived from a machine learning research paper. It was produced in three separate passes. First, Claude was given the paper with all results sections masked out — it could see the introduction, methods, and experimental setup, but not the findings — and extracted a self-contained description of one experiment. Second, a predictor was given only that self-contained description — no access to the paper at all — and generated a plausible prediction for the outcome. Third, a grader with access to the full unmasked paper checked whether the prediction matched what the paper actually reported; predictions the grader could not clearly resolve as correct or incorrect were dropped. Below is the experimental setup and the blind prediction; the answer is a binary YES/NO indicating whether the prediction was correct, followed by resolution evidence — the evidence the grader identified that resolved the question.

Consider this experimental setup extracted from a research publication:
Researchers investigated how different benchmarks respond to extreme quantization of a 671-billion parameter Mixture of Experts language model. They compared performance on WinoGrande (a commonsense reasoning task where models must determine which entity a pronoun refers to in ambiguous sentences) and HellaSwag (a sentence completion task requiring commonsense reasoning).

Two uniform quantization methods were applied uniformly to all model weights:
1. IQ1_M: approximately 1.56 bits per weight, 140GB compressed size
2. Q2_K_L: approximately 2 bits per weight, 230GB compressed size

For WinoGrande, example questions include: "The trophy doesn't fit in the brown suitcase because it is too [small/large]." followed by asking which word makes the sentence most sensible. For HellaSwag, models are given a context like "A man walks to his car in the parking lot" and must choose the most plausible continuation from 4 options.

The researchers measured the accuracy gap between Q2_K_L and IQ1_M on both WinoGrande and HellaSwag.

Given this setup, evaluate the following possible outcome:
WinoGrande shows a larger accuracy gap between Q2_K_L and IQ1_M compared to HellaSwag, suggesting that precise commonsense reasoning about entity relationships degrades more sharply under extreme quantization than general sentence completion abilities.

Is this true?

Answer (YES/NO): NO